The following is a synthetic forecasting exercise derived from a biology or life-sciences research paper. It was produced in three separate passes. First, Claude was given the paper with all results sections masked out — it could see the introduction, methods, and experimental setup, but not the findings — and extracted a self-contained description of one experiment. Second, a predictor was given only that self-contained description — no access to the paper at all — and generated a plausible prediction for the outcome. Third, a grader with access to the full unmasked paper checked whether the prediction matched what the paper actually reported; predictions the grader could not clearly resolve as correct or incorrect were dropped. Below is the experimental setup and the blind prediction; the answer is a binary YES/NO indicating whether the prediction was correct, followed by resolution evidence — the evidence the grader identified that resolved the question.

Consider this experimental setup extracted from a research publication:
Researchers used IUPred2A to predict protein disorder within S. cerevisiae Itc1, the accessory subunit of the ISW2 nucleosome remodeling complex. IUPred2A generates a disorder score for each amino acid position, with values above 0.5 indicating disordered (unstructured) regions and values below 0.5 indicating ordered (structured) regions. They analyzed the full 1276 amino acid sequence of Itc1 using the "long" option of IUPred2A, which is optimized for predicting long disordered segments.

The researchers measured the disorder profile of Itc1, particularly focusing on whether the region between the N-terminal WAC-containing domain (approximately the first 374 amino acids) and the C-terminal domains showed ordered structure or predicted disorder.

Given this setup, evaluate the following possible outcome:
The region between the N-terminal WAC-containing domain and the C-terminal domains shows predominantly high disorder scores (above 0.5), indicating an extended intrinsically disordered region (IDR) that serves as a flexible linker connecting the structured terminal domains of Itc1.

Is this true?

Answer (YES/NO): NO